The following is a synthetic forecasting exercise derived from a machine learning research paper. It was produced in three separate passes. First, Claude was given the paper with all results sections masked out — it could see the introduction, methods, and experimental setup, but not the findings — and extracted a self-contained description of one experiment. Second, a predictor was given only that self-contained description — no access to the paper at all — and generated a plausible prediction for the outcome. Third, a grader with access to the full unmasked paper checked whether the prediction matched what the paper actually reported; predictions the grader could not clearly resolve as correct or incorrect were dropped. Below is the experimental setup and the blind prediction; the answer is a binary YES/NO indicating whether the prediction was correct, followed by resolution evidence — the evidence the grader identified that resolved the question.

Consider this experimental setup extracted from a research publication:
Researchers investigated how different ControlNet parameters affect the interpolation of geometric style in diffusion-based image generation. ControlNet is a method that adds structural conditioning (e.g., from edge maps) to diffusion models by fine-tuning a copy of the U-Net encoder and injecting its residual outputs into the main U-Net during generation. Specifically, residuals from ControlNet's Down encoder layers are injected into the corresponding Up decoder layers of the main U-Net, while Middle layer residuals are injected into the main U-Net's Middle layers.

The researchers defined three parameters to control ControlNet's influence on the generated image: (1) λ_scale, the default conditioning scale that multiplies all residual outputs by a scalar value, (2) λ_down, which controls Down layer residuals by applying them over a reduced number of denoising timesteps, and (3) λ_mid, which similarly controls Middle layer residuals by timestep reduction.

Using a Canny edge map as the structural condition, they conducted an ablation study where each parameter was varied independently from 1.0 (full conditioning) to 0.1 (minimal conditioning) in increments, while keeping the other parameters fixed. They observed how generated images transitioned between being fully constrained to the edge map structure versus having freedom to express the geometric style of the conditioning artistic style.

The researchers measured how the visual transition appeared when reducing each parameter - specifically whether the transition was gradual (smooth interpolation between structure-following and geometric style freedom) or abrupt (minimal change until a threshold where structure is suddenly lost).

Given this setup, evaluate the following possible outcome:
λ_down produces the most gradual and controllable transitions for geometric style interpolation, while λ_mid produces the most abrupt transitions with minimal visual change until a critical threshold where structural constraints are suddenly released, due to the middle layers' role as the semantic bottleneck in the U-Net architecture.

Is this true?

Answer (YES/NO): NO